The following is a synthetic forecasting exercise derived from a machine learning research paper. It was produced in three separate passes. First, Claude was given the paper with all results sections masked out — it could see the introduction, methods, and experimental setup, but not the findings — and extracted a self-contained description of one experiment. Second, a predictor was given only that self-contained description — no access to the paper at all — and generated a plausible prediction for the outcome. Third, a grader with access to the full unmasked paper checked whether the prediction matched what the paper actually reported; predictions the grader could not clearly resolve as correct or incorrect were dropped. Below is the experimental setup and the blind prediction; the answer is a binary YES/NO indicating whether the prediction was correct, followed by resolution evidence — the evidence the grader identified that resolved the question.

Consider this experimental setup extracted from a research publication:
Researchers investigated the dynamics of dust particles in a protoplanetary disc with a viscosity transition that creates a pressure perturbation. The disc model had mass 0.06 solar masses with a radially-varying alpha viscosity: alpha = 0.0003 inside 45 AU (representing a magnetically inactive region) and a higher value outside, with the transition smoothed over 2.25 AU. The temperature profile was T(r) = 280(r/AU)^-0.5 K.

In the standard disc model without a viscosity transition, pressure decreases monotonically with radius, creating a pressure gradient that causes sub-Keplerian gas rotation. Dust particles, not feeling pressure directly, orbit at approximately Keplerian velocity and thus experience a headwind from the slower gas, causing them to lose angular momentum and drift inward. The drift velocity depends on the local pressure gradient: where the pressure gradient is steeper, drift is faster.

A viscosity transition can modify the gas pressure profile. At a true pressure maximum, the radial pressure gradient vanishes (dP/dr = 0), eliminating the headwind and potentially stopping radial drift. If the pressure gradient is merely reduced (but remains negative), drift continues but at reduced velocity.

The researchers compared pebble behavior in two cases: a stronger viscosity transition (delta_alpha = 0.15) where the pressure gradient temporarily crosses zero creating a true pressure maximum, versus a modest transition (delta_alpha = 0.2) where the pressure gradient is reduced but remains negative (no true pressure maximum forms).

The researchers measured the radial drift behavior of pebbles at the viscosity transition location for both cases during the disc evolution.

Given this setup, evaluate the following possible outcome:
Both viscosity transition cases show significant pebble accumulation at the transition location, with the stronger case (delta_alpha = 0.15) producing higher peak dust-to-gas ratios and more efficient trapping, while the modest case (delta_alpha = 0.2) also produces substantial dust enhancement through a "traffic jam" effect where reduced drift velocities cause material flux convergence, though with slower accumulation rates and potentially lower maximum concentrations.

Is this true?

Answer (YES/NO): YES